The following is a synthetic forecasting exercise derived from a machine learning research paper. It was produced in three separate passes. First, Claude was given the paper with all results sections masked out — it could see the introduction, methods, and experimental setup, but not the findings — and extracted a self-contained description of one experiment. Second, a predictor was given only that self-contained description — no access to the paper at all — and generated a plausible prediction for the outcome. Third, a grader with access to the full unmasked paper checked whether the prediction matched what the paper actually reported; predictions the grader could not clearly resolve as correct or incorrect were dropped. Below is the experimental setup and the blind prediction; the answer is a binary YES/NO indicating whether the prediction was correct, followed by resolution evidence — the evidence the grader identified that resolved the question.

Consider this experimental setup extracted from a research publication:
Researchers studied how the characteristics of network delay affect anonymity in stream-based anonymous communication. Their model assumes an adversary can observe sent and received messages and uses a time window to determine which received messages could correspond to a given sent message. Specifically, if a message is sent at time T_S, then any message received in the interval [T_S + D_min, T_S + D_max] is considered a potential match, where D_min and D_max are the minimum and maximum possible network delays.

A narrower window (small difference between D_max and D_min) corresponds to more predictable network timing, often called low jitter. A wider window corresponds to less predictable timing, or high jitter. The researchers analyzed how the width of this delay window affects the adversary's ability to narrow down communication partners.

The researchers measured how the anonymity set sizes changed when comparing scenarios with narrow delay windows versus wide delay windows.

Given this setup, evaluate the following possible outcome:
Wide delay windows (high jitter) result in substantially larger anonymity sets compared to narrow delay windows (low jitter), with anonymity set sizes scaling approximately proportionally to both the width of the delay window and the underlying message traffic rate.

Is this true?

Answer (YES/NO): NO